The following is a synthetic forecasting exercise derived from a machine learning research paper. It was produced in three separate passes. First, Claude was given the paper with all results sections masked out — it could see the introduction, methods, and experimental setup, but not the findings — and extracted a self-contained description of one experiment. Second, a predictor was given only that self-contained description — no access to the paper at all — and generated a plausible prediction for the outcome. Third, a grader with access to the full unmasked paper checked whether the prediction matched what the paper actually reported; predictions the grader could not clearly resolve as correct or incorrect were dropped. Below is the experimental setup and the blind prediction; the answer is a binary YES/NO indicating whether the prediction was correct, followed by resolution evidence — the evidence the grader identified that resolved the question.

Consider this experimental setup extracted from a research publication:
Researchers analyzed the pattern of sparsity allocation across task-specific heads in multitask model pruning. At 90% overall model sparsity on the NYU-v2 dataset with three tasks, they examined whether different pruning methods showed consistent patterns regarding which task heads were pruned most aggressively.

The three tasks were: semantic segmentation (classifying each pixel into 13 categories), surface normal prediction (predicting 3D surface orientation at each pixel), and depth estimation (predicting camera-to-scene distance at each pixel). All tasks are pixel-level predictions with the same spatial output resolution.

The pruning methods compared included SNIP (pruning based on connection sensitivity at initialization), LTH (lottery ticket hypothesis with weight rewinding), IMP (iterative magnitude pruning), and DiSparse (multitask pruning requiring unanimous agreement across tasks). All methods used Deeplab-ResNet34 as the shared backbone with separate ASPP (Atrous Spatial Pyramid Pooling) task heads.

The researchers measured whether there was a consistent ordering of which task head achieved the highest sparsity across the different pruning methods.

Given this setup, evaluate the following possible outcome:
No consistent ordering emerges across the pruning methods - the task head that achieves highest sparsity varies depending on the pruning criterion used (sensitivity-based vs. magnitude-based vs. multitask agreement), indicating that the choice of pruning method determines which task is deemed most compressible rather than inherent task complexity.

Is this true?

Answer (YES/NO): NO